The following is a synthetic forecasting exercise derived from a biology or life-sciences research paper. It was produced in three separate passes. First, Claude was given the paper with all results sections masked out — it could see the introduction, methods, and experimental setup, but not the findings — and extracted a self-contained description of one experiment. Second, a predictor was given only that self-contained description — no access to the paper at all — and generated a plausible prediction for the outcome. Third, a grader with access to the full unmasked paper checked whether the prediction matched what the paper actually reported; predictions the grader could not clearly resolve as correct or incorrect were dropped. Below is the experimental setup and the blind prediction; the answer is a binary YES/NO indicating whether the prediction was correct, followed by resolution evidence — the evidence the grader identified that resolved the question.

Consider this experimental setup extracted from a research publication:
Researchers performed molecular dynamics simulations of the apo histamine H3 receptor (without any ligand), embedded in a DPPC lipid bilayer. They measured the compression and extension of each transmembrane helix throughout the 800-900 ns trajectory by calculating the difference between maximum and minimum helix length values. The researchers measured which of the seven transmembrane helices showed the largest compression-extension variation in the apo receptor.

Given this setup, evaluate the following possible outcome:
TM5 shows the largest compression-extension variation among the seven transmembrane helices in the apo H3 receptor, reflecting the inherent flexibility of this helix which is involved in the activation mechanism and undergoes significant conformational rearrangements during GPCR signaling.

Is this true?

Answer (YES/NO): NO